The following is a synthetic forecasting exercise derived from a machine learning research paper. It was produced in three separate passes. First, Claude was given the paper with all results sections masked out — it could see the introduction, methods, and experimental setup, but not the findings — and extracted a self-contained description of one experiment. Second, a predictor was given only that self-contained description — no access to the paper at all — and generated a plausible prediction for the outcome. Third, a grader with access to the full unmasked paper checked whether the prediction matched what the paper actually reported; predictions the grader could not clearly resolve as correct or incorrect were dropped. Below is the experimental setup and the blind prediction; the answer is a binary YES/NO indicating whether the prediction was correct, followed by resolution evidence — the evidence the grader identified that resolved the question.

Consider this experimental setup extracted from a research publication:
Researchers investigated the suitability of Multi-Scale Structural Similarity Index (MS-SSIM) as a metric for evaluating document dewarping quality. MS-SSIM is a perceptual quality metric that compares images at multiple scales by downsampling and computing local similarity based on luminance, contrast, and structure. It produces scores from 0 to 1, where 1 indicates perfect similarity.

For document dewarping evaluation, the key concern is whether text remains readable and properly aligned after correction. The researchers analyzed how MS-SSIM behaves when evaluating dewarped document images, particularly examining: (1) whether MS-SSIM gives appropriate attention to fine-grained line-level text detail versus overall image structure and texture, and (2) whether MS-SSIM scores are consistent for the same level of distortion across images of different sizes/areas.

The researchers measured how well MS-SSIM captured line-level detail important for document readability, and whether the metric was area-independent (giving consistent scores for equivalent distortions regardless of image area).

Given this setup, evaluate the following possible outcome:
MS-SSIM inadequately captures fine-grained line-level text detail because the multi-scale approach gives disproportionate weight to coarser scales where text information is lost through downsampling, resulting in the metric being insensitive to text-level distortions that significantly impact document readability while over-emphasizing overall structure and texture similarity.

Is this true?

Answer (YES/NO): YES